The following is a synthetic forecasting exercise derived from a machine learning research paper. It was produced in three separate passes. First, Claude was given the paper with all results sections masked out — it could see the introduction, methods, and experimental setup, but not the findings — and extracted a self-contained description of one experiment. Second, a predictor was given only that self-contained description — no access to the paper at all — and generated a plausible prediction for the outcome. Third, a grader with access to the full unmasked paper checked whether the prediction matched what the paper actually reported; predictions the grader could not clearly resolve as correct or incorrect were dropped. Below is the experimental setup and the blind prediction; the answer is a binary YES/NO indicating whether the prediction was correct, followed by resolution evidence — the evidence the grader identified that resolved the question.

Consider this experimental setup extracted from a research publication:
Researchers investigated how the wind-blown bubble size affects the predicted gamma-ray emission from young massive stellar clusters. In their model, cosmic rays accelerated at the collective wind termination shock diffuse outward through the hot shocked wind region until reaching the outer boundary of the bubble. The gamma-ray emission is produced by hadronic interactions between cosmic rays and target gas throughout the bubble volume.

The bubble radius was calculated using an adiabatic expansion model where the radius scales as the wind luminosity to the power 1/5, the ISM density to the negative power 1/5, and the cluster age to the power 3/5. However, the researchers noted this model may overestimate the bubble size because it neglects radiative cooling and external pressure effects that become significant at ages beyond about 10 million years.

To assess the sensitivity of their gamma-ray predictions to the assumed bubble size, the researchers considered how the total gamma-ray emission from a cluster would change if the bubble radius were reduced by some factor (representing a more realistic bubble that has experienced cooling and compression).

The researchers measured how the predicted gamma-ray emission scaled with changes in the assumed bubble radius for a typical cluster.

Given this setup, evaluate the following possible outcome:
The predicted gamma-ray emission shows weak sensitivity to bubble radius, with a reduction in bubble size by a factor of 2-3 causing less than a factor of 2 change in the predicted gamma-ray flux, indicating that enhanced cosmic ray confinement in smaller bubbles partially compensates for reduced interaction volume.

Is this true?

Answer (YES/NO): NO